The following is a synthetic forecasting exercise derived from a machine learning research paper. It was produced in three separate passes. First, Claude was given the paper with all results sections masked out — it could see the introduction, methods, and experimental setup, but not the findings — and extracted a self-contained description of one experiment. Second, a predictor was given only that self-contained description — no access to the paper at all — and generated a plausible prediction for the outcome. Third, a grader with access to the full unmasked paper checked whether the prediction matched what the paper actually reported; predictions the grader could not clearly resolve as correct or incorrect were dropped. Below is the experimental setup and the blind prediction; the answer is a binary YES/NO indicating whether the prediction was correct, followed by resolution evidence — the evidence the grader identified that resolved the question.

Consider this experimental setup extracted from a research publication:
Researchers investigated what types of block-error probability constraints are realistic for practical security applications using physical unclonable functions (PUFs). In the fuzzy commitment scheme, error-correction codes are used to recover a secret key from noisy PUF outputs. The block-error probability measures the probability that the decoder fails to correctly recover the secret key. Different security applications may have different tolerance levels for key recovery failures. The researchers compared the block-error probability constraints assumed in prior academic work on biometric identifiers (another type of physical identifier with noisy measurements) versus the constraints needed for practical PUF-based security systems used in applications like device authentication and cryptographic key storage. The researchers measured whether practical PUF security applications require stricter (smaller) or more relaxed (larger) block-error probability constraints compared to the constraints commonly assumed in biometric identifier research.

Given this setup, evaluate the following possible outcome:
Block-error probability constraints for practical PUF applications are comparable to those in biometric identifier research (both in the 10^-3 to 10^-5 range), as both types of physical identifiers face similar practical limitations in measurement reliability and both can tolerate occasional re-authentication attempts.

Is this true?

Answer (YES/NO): NO